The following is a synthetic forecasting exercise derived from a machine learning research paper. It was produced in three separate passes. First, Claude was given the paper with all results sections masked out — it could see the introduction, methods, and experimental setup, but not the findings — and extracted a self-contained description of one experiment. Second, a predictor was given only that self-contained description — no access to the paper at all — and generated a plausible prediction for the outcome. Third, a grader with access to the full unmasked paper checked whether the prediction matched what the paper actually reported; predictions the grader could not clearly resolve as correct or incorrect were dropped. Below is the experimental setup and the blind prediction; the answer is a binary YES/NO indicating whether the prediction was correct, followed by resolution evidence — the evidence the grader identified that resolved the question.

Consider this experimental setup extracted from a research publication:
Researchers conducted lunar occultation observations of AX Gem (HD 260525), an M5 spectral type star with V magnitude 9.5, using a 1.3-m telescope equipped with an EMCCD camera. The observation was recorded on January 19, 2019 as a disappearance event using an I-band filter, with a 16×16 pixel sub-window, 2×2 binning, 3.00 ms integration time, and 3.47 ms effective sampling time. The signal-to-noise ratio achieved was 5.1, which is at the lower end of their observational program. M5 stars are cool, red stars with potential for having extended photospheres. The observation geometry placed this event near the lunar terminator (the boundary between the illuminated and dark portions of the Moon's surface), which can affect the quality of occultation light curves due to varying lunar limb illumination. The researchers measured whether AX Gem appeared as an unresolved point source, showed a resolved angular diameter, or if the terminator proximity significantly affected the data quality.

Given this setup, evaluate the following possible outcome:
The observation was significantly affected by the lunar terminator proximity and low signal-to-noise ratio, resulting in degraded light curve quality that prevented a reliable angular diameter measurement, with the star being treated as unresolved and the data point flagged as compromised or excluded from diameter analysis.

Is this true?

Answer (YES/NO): YES